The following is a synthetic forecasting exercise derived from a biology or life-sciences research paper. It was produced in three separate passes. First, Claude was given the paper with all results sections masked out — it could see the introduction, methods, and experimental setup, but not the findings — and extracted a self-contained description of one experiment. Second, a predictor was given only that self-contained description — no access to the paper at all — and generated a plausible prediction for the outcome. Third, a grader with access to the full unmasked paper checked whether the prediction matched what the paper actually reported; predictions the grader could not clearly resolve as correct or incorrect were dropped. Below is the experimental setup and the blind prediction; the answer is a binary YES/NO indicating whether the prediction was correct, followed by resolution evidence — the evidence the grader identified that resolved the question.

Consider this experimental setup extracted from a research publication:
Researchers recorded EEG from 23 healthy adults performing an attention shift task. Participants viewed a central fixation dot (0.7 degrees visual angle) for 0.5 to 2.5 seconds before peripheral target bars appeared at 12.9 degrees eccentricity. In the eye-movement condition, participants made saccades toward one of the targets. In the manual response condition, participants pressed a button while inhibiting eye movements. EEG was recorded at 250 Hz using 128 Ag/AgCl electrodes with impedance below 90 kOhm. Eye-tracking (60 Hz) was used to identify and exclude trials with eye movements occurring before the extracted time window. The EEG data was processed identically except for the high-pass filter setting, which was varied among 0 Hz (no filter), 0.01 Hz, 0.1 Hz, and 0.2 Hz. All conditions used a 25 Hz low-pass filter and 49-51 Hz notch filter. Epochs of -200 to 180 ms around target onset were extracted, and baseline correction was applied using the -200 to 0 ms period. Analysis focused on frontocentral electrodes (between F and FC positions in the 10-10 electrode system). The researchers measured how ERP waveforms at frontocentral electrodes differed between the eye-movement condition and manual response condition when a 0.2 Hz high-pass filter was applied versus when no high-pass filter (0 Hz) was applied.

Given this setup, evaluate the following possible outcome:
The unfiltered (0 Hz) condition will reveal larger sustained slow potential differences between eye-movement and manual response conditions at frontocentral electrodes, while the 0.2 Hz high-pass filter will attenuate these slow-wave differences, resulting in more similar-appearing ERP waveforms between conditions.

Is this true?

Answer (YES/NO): NO